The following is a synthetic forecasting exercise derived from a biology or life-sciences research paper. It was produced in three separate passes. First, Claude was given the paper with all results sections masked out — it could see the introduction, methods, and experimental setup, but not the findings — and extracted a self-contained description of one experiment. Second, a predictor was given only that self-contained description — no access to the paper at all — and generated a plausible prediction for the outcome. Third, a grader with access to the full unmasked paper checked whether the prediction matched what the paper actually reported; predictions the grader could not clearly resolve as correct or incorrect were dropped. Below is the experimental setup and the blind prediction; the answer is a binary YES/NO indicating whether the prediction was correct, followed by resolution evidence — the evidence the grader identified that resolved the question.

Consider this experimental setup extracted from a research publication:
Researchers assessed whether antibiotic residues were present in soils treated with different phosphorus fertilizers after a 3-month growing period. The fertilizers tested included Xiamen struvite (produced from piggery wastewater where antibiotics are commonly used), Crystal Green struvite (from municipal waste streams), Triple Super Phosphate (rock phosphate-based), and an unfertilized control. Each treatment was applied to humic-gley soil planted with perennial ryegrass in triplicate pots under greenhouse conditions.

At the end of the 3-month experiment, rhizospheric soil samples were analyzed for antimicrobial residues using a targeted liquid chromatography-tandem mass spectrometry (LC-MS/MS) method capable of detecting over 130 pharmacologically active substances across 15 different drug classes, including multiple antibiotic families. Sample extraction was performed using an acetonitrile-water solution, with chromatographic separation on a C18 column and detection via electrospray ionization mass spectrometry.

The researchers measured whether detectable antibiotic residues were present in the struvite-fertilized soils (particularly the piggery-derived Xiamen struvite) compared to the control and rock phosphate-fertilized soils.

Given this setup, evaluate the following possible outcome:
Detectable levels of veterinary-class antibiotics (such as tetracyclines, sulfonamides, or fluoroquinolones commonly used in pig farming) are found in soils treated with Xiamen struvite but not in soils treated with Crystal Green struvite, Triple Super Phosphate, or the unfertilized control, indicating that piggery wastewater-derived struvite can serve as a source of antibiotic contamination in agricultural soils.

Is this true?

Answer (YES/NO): NO